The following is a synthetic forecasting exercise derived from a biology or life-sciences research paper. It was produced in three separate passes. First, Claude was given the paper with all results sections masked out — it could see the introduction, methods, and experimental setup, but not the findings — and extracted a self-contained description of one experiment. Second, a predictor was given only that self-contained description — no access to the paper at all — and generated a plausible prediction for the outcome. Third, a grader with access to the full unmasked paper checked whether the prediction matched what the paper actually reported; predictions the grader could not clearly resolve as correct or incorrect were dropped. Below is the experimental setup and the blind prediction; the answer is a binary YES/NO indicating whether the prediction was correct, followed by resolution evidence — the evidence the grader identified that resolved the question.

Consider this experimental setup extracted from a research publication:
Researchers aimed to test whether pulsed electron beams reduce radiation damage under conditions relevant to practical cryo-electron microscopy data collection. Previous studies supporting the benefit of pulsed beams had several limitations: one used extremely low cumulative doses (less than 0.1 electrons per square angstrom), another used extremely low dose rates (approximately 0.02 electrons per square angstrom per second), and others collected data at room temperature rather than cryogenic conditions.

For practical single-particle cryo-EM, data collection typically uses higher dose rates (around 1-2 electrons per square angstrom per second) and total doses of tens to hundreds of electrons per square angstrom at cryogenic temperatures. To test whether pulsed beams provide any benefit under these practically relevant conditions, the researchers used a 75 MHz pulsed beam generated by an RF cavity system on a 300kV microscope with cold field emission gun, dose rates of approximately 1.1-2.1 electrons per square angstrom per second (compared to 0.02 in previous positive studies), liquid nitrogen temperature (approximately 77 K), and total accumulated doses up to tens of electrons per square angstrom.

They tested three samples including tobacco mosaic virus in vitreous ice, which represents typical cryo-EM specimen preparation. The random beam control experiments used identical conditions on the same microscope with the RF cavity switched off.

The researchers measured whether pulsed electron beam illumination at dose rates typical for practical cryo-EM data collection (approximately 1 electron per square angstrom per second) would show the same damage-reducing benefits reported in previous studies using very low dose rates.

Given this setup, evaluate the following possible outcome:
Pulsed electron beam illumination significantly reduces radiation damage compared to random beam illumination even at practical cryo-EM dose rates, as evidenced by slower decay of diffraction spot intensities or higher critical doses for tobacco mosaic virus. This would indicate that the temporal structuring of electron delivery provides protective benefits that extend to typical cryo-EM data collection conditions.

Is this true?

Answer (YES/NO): NO